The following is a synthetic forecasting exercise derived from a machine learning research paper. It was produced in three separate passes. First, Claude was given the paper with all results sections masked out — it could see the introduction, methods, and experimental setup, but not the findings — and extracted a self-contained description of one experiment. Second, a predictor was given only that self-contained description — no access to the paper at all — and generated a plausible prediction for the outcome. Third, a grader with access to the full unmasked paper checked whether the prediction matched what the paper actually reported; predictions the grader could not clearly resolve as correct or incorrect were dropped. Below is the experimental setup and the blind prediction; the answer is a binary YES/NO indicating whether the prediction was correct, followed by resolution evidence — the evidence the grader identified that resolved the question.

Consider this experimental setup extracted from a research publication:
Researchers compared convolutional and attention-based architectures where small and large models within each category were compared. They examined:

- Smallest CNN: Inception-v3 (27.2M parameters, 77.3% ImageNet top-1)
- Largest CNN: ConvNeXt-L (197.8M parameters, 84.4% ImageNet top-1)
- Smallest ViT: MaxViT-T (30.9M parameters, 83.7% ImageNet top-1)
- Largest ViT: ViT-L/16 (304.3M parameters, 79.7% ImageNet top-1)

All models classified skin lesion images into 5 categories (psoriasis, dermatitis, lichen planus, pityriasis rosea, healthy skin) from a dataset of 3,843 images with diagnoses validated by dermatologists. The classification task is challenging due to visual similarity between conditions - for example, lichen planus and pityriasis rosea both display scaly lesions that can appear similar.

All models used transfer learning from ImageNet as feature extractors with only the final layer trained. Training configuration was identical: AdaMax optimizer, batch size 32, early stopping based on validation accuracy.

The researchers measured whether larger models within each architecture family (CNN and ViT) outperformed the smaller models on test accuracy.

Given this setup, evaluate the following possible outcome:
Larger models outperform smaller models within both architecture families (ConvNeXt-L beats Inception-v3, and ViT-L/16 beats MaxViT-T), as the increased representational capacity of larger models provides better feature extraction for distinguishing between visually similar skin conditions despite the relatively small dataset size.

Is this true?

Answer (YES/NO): NO